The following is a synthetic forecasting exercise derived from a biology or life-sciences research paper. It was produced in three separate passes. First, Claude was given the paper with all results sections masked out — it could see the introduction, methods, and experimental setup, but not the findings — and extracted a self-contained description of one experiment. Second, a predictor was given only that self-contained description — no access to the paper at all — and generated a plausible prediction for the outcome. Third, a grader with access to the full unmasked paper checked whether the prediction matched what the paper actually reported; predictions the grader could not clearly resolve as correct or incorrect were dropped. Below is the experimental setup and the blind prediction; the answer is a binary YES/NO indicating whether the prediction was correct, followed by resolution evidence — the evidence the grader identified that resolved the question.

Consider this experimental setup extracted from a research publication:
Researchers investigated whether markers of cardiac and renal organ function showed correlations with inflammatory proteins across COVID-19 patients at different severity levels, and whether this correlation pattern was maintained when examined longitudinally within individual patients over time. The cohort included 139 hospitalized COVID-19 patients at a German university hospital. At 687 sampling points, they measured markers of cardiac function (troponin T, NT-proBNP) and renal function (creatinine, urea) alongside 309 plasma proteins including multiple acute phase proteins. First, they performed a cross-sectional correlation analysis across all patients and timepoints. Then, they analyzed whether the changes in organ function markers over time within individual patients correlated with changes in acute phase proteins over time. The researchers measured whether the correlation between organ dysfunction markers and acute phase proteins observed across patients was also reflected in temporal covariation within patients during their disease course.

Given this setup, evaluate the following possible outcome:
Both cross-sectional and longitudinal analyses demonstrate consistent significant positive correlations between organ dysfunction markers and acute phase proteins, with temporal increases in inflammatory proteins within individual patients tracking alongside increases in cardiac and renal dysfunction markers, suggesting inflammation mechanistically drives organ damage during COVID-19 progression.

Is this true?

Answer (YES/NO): NO